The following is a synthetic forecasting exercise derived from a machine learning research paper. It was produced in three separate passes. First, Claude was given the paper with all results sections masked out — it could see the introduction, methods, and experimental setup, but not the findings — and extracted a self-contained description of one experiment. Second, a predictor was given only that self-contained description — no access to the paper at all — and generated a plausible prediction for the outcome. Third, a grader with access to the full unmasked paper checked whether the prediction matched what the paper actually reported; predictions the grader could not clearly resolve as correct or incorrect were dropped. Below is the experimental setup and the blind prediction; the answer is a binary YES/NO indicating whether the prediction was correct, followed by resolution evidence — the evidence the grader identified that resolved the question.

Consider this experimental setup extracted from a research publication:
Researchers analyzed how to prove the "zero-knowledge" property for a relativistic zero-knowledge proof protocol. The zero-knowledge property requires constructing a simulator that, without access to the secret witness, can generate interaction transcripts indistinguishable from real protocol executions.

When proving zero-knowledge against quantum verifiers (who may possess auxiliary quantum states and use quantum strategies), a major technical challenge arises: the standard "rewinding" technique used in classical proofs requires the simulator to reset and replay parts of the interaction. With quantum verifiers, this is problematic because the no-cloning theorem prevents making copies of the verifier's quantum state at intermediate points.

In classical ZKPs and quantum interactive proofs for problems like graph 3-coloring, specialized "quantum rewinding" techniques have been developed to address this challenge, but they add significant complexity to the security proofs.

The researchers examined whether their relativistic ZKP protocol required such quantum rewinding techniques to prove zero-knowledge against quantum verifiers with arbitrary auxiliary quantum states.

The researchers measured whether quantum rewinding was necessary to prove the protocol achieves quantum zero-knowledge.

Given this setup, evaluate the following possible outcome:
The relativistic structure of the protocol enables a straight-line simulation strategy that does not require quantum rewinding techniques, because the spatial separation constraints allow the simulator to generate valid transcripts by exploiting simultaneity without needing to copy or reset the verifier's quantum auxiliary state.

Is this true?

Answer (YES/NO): NO